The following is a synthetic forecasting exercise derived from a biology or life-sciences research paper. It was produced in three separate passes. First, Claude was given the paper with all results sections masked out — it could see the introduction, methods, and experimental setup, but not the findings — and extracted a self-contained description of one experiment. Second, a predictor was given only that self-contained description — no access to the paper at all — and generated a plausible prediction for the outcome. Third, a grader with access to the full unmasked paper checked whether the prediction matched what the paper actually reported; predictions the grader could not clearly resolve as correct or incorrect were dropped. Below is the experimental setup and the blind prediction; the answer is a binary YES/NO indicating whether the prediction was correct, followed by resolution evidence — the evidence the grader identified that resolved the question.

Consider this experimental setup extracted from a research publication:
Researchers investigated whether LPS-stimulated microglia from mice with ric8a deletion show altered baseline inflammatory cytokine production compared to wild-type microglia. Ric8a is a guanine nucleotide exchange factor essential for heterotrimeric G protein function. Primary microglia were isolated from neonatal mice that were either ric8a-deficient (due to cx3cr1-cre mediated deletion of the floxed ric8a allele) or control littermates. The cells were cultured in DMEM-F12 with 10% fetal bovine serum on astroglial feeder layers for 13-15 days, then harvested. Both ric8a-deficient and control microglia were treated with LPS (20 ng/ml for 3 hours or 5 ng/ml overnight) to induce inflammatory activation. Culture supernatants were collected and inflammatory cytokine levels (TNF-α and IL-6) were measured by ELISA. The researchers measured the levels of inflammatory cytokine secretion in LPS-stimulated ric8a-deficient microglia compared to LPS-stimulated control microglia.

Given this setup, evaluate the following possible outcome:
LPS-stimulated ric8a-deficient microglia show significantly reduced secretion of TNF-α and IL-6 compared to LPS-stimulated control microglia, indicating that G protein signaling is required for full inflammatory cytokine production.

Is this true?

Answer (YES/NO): NO